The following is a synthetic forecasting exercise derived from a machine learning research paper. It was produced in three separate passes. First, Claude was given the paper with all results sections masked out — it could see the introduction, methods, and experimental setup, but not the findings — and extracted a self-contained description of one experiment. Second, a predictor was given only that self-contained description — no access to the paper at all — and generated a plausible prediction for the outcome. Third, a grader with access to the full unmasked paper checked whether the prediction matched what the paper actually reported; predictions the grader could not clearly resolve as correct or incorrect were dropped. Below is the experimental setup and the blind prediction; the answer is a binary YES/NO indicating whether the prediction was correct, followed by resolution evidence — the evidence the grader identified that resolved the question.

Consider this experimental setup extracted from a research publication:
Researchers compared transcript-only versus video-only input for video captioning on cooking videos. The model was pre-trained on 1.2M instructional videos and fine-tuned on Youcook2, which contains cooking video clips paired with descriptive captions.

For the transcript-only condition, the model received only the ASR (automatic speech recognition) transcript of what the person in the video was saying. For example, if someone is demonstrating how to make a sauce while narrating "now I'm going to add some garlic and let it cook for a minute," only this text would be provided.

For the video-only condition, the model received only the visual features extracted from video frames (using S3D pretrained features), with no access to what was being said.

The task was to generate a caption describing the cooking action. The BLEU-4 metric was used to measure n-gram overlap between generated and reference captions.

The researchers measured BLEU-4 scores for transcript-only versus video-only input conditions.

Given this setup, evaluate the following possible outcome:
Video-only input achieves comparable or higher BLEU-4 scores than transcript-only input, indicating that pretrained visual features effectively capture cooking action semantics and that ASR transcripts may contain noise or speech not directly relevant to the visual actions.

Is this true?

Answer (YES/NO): NO